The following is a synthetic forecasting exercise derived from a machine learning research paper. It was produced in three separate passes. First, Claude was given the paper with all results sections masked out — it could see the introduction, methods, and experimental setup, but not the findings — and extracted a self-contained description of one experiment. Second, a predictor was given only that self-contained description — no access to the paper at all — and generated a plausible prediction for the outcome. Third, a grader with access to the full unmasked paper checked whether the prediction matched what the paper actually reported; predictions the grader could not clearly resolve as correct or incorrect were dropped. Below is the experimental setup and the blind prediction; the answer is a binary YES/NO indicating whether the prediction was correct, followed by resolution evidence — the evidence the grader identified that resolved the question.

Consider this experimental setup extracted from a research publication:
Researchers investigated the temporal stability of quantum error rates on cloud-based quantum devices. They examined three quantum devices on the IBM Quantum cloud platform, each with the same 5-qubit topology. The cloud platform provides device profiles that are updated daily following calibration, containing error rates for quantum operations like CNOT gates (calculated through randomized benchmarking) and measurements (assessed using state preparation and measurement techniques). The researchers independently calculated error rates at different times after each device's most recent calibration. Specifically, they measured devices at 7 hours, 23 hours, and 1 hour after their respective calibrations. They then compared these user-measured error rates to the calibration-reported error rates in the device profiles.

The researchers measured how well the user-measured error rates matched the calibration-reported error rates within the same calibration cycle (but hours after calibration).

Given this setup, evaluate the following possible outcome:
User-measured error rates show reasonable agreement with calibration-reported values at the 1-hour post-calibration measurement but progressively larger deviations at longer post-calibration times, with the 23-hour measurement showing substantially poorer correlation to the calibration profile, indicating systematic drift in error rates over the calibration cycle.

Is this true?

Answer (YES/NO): NO